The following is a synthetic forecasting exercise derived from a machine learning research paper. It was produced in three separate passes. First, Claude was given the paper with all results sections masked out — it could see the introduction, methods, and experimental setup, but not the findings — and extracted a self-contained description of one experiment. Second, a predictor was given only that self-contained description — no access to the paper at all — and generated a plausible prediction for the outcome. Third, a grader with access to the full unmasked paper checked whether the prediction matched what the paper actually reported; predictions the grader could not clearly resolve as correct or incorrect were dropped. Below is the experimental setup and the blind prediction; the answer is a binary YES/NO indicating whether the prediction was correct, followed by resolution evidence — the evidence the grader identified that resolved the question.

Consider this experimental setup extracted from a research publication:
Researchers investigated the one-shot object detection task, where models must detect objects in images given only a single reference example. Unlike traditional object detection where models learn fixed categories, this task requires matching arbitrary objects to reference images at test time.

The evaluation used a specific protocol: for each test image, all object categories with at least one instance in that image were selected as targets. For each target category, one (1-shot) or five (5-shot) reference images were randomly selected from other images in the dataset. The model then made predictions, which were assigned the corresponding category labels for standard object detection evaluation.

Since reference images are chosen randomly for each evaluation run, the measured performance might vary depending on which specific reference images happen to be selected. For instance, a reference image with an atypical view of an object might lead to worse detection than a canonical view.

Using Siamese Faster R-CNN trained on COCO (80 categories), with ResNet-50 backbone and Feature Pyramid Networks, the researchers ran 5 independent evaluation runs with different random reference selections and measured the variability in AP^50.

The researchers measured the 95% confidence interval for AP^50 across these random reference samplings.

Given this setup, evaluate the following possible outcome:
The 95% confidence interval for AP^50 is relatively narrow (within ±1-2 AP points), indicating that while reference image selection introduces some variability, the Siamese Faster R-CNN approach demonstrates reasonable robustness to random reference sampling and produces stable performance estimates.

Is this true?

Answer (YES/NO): YES